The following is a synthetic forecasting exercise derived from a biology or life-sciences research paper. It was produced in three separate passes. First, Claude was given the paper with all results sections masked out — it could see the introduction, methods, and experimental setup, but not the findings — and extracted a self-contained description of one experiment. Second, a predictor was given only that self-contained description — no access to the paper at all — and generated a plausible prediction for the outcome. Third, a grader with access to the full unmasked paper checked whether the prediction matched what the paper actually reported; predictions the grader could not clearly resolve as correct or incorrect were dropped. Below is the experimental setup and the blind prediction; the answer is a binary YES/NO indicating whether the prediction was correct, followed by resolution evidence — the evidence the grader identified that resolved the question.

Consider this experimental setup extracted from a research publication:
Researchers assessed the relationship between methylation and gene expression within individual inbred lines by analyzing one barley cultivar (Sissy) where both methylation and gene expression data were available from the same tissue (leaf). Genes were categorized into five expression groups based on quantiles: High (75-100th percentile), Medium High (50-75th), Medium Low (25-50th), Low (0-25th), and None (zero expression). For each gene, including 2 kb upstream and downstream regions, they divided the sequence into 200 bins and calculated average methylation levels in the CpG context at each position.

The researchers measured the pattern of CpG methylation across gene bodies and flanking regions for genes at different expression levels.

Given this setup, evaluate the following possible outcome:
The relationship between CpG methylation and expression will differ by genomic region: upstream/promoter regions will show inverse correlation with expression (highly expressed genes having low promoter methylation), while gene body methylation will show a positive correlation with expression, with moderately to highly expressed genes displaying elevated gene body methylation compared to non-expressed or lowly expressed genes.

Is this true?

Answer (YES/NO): YES